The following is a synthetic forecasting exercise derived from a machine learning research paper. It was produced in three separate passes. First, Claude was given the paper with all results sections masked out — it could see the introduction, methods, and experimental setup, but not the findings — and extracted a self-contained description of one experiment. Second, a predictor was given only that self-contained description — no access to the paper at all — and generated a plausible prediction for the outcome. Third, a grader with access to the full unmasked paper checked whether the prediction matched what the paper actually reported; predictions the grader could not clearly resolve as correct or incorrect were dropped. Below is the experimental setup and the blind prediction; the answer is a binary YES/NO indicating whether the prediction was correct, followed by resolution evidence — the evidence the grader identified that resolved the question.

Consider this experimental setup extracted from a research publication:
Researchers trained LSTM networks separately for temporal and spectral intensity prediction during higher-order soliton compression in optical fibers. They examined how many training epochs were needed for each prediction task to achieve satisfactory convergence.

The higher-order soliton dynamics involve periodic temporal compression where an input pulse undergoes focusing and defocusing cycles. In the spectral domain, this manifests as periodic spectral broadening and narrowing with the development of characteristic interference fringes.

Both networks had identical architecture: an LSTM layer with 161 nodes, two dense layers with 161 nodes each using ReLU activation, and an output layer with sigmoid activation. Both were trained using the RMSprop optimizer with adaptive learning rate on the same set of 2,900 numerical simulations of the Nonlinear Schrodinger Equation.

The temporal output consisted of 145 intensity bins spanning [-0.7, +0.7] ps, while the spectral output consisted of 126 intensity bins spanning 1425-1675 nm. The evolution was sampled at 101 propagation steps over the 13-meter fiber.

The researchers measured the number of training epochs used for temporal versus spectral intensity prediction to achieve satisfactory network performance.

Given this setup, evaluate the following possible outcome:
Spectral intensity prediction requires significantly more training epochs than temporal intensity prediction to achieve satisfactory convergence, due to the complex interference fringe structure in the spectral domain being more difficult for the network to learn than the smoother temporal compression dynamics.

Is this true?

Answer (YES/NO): YES